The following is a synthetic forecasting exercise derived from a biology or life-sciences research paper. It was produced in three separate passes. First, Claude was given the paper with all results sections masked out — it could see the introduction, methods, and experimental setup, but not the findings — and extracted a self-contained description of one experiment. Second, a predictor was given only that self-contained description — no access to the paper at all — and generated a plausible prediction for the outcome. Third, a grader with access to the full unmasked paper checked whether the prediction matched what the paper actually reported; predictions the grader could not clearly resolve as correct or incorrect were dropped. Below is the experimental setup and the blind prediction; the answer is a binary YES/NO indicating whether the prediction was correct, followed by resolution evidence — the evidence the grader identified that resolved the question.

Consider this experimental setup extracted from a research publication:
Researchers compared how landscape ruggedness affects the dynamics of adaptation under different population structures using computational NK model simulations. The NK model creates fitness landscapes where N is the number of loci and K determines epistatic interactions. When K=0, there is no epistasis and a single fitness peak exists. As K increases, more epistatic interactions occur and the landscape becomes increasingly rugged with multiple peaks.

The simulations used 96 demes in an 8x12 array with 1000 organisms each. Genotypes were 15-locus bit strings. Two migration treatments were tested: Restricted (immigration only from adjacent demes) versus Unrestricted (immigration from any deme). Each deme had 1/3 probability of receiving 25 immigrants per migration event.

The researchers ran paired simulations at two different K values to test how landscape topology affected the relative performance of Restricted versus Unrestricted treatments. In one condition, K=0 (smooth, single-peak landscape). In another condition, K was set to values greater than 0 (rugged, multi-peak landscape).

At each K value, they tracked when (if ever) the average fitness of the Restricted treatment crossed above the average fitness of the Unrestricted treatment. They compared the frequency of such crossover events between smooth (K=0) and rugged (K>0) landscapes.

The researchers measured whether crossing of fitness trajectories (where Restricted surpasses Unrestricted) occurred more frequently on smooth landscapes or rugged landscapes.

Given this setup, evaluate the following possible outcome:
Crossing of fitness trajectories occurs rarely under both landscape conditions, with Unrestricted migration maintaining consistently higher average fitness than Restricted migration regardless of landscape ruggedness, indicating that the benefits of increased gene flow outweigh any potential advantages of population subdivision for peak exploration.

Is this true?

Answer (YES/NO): NO